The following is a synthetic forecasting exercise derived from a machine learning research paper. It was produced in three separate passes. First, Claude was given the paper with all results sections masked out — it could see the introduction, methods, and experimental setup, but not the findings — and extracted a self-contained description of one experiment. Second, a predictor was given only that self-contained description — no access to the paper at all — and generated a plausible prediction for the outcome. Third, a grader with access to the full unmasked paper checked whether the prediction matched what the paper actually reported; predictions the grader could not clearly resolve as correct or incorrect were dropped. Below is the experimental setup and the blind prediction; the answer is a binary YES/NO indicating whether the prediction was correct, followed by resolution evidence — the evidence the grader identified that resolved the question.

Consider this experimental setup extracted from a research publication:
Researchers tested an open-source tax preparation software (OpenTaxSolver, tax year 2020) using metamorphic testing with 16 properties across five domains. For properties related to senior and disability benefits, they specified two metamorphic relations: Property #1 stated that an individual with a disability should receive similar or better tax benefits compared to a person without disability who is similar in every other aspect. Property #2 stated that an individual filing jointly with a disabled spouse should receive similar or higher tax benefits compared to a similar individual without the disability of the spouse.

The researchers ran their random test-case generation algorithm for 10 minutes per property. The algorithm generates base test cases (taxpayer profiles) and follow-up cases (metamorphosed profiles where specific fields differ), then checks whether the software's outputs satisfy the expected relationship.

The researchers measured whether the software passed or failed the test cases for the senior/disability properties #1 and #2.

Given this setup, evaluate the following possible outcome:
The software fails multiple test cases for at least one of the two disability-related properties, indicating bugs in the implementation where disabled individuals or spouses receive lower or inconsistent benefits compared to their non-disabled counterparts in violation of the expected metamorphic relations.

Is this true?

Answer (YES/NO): NO